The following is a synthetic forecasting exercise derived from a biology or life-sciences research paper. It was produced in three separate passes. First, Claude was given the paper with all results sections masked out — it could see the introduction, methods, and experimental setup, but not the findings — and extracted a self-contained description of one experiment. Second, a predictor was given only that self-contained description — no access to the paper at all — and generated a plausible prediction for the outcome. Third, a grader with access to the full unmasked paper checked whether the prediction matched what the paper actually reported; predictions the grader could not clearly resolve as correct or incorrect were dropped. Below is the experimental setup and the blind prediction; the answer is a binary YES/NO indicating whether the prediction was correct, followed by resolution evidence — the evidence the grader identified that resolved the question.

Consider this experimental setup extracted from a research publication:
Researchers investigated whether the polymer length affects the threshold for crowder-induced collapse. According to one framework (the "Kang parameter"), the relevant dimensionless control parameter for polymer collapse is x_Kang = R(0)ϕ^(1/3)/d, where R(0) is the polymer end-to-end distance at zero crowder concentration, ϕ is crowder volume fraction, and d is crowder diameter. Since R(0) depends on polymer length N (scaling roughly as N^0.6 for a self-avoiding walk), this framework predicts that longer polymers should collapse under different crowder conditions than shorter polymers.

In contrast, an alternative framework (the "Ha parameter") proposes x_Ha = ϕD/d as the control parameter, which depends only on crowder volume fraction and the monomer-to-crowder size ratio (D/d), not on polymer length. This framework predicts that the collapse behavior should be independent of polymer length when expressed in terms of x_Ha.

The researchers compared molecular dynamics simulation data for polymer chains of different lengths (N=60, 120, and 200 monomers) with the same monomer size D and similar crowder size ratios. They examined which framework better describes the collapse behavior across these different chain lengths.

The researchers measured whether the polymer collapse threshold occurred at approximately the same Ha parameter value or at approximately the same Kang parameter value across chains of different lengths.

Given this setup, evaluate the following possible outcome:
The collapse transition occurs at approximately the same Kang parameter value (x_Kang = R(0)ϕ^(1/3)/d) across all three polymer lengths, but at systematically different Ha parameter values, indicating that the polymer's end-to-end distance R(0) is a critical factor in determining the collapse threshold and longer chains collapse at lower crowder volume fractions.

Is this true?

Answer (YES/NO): NO